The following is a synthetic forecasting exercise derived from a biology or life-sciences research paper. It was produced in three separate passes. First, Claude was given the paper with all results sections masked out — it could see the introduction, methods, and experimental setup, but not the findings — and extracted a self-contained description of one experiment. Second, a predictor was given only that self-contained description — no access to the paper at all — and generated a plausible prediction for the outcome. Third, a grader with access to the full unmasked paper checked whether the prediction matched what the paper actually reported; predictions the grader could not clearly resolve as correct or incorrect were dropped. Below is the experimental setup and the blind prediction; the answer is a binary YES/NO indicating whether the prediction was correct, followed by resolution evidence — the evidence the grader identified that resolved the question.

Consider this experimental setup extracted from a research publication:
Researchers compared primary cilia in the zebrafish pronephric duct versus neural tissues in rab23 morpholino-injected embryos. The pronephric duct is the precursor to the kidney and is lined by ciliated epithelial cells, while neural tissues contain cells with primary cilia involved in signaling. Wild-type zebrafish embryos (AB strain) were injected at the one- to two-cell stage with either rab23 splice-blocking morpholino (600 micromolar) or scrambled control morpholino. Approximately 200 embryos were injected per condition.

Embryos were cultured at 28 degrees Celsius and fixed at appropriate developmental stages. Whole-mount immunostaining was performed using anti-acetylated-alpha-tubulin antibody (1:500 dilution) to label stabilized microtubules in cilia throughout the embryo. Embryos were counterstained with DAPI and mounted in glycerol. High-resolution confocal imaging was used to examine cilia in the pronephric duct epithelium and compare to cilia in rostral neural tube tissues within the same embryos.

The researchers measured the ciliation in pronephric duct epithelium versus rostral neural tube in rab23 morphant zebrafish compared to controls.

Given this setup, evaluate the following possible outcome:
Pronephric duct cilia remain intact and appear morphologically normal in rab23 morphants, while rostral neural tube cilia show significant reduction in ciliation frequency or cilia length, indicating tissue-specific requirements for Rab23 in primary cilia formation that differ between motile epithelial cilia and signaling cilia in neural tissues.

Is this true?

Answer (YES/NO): YES